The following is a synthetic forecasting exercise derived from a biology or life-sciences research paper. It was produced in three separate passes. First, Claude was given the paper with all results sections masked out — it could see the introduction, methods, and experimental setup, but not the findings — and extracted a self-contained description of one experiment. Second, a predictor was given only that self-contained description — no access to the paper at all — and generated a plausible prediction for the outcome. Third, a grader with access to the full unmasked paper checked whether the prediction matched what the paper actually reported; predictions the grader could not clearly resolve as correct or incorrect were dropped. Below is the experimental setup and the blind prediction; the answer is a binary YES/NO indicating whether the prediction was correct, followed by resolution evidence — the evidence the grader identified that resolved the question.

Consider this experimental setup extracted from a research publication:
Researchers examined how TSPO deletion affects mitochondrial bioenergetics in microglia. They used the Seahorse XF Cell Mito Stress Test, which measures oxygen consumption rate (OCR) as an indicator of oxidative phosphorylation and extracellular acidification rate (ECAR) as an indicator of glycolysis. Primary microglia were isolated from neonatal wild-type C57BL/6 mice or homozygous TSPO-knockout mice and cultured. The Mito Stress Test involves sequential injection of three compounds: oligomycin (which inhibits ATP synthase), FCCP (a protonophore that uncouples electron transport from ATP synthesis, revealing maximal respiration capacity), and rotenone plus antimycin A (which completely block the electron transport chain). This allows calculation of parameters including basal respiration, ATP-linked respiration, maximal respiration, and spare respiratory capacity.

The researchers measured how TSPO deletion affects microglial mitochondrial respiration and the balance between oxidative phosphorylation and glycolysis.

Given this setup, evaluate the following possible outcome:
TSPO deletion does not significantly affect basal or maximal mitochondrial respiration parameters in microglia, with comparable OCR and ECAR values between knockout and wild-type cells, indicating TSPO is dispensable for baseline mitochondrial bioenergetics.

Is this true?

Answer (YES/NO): NO